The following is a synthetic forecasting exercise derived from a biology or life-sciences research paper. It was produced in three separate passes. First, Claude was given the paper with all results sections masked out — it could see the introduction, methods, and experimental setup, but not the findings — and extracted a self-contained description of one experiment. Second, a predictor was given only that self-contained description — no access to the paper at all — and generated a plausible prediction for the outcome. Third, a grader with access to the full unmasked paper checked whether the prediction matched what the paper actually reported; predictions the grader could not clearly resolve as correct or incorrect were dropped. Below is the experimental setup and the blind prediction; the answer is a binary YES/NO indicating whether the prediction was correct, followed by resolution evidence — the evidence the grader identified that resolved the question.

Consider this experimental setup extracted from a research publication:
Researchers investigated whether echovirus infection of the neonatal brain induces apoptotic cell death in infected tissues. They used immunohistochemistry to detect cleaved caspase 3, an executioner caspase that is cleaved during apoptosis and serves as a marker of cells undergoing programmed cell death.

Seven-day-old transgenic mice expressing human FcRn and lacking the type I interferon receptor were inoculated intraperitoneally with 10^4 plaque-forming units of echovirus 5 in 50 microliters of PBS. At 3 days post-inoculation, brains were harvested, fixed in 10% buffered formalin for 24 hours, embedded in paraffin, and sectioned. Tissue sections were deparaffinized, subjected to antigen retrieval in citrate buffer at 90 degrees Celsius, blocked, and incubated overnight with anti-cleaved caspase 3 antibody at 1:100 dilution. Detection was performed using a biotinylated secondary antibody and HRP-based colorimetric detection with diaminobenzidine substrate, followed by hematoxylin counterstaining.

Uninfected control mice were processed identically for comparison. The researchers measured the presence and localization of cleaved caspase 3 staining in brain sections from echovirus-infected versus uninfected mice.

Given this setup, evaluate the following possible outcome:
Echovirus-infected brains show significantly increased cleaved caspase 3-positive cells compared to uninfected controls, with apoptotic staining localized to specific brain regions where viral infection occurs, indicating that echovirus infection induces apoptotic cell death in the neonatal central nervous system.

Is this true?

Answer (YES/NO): YES